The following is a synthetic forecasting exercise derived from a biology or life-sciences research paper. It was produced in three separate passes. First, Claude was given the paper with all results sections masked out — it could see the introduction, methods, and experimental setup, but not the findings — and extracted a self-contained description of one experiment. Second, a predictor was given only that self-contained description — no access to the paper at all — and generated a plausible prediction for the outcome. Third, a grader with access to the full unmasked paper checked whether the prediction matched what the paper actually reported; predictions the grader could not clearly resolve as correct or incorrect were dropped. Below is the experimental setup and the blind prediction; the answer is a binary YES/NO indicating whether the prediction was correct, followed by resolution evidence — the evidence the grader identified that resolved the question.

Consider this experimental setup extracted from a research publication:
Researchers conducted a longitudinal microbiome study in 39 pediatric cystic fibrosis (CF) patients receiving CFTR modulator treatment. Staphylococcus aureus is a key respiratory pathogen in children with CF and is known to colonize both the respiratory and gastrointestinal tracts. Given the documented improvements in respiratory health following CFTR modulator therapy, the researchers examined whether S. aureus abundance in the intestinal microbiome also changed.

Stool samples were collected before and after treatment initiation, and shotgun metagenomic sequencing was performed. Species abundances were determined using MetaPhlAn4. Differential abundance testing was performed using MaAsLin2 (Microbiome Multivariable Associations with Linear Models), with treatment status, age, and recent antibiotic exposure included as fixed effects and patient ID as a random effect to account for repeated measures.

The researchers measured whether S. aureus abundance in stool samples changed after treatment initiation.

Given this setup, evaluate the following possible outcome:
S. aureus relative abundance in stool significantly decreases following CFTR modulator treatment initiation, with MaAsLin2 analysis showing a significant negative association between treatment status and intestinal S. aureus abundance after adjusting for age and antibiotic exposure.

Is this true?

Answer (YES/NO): YES